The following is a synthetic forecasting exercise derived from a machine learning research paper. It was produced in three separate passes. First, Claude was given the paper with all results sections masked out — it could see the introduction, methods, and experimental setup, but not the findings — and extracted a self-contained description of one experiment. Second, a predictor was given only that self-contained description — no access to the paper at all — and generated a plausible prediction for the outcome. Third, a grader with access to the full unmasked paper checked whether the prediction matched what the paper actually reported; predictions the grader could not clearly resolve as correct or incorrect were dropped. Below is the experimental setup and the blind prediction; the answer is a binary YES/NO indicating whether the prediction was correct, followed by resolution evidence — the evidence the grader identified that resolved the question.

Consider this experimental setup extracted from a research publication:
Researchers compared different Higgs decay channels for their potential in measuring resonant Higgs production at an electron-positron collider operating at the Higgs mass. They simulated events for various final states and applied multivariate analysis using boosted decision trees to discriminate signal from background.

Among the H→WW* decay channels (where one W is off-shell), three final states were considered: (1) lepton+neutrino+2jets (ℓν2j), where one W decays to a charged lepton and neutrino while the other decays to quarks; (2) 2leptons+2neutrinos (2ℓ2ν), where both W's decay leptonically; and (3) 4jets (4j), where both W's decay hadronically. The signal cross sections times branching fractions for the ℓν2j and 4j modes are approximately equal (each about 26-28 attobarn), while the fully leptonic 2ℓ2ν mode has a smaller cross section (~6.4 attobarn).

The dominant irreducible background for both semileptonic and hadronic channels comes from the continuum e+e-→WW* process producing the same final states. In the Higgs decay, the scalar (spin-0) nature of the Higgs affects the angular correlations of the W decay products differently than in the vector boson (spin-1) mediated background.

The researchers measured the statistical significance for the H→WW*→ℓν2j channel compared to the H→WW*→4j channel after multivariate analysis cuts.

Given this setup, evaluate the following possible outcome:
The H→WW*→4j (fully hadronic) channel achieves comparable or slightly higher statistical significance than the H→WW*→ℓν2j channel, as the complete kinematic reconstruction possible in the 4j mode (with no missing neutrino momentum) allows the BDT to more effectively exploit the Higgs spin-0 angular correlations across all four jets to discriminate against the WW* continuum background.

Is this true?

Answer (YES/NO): NO